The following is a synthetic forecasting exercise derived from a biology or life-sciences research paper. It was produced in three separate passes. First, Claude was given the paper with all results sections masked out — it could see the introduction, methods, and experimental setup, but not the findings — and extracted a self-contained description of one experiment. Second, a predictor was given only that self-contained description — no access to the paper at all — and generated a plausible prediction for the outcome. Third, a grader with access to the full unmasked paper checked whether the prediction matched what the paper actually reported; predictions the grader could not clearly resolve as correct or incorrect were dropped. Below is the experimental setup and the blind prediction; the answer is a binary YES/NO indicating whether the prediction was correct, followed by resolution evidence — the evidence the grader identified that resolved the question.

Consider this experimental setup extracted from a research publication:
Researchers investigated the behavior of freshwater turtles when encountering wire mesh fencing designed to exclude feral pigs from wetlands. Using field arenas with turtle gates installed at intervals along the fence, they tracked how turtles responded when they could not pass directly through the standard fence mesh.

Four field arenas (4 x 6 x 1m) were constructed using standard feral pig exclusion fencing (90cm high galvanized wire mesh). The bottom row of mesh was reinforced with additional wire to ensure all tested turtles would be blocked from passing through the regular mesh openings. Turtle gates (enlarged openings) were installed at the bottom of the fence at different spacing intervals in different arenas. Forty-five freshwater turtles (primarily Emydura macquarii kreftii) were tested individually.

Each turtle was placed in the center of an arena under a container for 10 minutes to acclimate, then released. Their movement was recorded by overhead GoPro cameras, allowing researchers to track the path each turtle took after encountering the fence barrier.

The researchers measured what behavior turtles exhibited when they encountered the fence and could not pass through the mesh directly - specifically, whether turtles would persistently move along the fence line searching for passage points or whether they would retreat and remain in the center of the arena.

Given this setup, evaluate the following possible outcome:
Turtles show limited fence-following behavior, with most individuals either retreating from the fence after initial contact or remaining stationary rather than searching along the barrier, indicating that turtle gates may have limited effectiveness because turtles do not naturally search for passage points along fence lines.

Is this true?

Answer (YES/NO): NO